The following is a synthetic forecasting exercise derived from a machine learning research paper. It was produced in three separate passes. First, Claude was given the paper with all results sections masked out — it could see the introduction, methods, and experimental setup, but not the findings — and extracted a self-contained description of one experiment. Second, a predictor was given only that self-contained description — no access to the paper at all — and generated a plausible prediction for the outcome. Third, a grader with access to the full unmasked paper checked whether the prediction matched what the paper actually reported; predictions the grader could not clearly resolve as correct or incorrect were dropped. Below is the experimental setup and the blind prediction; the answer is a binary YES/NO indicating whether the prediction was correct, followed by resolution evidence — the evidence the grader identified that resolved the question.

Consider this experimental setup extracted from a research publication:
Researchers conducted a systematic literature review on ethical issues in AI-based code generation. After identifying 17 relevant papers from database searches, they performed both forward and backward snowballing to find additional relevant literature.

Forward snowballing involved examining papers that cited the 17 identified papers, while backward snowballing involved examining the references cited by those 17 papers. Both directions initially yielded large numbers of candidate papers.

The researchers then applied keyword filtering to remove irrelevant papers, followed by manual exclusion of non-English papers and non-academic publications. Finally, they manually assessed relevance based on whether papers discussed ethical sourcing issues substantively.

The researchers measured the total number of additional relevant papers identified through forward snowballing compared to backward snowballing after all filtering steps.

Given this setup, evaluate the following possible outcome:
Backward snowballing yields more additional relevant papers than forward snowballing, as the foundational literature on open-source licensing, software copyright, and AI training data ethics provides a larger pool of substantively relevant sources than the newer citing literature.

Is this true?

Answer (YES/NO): YES